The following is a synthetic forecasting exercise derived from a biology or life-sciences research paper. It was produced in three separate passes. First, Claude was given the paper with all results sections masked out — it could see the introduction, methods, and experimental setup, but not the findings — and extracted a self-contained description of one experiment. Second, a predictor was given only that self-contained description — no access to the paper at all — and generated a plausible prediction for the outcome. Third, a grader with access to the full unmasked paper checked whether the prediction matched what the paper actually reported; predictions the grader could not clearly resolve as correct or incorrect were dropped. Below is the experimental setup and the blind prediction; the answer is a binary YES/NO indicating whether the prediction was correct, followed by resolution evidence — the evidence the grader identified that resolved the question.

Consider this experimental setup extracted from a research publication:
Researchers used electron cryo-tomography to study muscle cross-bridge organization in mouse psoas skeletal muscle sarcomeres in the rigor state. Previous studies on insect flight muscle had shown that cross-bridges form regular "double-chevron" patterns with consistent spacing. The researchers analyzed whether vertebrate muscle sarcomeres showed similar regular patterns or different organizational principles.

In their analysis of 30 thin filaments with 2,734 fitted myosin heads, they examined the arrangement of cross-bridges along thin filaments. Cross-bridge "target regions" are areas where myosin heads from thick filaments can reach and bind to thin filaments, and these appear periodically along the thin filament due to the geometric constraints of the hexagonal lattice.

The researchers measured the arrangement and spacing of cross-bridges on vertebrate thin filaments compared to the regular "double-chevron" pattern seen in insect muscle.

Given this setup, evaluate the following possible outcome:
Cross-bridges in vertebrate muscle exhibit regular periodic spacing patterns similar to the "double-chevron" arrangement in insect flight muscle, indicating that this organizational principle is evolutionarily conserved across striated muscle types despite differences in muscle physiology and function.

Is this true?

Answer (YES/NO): NO